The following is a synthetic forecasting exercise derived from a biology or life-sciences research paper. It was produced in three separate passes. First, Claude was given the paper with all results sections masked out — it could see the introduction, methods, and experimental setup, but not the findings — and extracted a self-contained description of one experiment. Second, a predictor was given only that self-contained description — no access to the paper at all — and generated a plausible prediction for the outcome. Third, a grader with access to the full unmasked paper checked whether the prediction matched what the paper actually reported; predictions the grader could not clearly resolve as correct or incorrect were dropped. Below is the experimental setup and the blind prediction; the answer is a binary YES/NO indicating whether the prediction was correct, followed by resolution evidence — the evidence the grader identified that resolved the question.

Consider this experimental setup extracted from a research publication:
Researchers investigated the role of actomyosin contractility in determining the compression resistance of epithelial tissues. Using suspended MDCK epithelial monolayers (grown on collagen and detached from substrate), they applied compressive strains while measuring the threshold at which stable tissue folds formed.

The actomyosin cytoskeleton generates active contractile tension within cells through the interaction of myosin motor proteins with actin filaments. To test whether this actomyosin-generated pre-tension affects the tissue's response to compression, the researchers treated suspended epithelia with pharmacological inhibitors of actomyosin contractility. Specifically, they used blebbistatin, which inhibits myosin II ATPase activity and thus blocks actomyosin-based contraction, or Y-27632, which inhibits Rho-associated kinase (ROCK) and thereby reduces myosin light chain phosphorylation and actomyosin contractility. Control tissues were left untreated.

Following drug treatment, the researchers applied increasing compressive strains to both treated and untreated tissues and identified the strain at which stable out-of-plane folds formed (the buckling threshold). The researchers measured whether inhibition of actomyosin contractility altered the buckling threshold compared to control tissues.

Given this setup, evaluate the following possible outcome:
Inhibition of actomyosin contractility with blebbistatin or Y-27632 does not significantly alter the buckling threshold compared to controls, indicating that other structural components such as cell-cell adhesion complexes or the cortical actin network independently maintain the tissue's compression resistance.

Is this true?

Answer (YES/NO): NO